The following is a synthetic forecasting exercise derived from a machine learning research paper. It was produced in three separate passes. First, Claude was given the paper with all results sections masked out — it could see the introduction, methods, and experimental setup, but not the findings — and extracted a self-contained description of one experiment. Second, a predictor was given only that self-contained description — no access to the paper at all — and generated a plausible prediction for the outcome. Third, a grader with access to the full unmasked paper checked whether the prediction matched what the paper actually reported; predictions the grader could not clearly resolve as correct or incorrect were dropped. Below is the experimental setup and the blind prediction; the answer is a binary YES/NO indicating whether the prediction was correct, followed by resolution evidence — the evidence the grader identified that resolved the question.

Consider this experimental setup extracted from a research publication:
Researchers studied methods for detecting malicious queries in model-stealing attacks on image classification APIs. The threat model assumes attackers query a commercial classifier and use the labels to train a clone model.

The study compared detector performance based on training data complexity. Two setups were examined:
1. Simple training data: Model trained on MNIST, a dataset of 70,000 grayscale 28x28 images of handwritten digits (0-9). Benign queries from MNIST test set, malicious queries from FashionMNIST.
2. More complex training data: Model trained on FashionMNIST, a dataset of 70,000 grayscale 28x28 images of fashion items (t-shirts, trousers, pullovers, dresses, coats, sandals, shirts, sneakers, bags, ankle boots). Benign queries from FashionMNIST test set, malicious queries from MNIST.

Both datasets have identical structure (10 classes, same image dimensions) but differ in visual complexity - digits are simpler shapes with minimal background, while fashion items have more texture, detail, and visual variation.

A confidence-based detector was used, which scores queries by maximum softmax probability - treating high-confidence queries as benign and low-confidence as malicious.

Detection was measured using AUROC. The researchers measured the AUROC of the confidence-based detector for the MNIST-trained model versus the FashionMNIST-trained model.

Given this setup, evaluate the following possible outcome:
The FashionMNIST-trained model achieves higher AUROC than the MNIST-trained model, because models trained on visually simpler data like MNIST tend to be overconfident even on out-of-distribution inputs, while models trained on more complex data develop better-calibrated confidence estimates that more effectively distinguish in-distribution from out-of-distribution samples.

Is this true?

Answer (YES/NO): NO